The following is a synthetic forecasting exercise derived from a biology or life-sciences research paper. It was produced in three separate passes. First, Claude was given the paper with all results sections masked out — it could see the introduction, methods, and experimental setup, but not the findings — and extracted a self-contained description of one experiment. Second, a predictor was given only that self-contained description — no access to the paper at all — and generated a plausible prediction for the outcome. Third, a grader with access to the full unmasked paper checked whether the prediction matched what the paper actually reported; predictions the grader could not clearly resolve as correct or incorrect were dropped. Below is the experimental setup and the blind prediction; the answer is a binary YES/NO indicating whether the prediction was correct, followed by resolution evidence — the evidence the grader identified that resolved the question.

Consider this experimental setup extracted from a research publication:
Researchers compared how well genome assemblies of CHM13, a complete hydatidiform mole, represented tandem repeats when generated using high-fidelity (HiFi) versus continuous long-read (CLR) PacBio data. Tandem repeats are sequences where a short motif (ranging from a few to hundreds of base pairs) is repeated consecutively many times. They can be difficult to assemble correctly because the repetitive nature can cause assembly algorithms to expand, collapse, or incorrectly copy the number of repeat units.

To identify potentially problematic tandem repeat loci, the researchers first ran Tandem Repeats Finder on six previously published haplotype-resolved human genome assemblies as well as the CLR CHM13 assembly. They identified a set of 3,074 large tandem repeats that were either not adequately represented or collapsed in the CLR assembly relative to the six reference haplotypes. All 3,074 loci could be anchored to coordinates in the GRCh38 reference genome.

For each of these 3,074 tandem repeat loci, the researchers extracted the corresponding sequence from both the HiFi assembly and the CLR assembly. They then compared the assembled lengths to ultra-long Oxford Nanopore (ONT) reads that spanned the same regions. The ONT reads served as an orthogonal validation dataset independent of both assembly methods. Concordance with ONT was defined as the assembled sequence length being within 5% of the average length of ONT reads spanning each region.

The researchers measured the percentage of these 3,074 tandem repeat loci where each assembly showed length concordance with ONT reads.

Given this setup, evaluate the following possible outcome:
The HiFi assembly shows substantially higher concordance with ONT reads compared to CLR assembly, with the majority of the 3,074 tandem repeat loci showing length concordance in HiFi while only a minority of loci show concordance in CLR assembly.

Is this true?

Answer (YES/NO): NO